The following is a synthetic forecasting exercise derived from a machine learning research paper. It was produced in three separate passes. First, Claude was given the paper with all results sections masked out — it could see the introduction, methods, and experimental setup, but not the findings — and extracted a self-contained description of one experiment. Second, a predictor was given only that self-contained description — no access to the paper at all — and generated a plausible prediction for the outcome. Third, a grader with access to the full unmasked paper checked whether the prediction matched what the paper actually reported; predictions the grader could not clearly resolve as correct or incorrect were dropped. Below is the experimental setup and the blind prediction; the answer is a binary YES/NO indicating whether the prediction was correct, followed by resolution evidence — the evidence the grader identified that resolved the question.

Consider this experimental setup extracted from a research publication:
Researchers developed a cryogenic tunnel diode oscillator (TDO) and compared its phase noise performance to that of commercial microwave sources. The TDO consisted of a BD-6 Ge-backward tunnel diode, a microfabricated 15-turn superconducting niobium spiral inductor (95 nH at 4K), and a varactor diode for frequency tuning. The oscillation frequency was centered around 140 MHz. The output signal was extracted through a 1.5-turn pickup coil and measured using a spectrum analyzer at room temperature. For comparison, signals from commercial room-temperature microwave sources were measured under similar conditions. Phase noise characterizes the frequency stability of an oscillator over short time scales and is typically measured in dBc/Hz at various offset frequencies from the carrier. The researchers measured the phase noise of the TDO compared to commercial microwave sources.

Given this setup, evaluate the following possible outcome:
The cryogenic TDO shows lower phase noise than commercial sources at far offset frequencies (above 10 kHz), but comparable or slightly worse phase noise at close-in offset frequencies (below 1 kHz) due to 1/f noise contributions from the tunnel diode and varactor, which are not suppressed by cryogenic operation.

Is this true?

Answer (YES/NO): NO